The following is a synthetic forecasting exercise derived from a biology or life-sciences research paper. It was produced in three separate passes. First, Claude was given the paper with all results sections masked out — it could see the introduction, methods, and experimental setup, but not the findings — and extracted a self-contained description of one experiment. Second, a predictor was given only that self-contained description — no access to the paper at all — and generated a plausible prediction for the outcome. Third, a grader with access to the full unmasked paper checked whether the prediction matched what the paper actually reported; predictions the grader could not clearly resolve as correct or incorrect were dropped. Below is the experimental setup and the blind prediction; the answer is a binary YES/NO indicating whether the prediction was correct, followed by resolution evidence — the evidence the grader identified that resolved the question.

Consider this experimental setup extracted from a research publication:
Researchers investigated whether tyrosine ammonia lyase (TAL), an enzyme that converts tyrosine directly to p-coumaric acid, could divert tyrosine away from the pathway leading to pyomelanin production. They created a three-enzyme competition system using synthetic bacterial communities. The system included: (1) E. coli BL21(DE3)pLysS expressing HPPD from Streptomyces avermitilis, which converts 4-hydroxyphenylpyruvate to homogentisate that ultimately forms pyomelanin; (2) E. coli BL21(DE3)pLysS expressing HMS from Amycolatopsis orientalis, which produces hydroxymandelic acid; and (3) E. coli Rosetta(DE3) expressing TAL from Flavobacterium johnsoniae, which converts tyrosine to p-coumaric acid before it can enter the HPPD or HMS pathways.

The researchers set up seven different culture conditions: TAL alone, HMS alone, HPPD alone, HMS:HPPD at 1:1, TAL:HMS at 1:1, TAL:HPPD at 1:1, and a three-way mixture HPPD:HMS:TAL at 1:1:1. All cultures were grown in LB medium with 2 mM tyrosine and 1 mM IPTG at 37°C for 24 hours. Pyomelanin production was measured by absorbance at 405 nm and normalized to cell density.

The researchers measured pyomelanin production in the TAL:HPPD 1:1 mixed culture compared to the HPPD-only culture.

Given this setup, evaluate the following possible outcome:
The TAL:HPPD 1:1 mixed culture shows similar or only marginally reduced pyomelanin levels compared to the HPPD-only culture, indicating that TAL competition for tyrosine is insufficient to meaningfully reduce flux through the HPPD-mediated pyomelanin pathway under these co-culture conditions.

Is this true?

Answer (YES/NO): NO